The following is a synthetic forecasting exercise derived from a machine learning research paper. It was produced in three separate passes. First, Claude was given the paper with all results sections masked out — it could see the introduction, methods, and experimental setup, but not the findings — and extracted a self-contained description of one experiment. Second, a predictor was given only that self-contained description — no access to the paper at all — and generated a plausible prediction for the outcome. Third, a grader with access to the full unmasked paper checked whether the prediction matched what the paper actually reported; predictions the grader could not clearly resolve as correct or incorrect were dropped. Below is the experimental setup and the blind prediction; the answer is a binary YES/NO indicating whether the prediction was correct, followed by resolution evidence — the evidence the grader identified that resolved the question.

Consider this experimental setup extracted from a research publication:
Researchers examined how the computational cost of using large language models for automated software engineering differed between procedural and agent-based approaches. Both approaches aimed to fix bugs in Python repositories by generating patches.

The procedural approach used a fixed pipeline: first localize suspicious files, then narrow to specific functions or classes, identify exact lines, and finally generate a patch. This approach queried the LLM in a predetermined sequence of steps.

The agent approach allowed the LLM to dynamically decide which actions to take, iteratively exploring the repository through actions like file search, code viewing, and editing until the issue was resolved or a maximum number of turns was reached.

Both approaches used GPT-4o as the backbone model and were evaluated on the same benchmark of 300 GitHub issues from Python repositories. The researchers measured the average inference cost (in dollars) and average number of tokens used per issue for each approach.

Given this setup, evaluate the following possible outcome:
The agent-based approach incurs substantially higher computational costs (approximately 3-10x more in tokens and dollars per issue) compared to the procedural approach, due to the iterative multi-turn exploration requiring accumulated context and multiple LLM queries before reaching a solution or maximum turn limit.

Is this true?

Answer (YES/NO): NO